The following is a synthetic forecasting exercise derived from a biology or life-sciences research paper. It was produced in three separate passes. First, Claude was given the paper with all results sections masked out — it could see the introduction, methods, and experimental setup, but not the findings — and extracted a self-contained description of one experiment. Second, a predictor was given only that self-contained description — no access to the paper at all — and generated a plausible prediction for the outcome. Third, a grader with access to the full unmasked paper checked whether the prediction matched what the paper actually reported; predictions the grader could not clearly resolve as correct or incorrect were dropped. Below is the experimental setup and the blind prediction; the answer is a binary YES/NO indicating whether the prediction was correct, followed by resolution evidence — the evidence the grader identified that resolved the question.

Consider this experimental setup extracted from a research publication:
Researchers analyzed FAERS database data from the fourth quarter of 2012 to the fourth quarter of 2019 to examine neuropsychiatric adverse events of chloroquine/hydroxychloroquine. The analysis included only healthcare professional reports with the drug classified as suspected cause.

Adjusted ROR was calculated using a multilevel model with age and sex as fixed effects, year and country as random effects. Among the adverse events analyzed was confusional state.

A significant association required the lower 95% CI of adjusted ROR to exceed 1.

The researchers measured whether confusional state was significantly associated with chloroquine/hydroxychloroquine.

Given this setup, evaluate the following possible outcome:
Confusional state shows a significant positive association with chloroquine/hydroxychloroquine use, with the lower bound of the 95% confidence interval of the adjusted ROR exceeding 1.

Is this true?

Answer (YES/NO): NO